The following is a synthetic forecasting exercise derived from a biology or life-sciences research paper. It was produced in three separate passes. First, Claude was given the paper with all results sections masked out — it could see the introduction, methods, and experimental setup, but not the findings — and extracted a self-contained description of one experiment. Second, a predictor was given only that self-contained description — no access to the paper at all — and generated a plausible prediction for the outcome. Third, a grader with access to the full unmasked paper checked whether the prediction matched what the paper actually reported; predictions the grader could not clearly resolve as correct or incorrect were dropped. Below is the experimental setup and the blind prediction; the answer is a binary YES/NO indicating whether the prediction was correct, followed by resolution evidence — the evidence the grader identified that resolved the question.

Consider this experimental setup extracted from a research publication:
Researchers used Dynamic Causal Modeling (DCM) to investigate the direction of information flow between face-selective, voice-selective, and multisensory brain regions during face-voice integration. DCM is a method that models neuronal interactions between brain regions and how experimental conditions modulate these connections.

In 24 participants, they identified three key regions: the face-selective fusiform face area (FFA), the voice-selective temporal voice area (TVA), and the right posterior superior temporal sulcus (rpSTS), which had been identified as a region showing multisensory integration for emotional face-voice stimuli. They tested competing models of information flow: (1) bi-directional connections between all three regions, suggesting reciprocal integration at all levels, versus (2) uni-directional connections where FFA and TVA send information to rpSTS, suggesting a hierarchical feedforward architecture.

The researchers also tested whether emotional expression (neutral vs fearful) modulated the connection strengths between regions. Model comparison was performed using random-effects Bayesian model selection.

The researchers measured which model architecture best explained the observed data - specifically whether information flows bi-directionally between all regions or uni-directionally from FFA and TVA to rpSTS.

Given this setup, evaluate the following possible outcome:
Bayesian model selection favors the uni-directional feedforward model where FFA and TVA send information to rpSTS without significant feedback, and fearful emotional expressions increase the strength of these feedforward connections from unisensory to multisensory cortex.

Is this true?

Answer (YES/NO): YES